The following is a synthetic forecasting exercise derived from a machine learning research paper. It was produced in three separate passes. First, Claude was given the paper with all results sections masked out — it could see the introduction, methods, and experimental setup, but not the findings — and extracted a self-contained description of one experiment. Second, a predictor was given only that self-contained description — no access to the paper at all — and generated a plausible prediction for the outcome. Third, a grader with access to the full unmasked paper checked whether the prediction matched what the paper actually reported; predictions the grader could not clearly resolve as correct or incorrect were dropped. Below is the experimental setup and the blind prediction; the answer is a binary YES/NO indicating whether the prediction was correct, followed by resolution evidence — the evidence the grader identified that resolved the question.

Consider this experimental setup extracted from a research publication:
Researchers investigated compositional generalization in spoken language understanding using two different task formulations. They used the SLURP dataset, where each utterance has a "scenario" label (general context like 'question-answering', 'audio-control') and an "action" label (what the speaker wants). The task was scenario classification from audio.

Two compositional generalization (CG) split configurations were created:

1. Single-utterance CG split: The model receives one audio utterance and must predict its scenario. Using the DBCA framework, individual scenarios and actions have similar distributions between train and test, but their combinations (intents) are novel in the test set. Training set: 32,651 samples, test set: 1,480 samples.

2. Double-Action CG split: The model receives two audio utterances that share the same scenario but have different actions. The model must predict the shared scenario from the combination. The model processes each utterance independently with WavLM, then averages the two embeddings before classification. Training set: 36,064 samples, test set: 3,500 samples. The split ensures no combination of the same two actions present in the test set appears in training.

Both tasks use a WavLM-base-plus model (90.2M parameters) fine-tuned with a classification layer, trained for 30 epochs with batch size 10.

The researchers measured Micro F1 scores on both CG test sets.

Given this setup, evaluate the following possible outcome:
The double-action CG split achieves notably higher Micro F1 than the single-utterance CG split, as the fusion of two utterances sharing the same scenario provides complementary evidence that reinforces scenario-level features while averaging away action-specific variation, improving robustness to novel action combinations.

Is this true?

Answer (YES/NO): YES